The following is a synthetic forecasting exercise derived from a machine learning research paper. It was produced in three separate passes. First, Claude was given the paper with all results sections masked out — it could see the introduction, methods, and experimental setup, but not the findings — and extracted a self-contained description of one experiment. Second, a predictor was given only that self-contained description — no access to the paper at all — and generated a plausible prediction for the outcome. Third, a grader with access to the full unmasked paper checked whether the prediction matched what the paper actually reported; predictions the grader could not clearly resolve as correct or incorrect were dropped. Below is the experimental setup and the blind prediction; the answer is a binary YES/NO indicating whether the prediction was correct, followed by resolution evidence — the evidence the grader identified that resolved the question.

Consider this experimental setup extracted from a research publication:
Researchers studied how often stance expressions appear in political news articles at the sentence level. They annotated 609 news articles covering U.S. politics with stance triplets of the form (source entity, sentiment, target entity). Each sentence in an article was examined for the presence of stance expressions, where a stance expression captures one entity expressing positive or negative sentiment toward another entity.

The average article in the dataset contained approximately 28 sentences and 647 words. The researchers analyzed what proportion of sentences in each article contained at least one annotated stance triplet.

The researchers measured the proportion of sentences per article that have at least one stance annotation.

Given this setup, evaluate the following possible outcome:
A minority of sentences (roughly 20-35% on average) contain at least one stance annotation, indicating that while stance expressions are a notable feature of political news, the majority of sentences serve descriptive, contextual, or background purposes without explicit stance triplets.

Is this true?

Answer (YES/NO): NO